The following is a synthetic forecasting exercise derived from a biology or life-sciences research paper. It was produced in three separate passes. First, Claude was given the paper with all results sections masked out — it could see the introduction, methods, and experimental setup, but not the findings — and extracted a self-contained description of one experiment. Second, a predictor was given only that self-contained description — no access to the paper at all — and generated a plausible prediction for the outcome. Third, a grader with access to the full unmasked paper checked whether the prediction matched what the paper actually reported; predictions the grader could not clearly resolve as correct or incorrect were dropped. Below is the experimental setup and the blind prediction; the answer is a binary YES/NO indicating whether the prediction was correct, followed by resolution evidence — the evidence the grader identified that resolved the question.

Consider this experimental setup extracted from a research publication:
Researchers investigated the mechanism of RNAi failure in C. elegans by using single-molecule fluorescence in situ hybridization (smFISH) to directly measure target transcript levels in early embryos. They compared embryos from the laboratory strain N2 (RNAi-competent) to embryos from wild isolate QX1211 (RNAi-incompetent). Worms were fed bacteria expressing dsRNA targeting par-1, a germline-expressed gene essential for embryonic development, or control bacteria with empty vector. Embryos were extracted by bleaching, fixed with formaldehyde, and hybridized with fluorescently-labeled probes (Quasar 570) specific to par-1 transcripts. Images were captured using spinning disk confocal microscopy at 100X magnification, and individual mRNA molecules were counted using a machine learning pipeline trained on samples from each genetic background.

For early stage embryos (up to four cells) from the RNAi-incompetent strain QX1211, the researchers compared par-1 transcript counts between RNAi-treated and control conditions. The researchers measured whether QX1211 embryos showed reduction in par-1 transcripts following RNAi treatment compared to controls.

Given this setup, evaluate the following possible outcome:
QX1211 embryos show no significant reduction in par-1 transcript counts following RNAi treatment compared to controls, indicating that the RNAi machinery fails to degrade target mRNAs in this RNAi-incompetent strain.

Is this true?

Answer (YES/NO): YES